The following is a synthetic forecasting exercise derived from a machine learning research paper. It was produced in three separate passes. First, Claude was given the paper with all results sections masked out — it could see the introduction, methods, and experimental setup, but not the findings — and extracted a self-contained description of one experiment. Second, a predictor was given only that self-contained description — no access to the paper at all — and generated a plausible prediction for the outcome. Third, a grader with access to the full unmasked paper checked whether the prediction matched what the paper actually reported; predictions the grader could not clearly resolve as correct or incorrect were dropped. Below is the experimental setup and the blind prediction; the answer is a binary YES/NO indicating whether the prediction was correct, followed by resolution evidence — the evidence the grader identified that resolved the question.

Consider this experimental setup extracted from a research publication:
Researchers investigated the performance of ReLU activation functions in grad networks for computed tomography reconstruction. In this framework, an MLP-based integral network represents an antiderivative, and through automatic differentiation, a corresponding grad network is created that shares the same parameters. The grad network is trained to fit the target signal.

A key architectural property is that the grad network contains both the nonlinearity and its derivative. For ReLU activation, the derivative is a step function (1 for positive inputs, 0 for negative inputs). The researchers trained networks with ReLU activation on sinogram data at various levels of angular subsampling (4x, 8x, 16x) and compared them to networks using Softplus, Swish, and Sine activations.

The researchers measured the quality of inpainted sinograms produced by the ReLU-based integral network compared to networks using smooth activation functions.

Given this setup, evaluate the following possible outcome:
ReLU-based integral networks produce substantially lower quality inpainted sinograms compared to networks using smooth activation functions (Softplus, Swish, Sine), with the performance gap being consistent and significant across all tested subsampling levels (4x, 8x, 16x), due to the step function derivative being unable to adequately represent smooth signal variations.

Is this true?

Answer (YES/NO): NO